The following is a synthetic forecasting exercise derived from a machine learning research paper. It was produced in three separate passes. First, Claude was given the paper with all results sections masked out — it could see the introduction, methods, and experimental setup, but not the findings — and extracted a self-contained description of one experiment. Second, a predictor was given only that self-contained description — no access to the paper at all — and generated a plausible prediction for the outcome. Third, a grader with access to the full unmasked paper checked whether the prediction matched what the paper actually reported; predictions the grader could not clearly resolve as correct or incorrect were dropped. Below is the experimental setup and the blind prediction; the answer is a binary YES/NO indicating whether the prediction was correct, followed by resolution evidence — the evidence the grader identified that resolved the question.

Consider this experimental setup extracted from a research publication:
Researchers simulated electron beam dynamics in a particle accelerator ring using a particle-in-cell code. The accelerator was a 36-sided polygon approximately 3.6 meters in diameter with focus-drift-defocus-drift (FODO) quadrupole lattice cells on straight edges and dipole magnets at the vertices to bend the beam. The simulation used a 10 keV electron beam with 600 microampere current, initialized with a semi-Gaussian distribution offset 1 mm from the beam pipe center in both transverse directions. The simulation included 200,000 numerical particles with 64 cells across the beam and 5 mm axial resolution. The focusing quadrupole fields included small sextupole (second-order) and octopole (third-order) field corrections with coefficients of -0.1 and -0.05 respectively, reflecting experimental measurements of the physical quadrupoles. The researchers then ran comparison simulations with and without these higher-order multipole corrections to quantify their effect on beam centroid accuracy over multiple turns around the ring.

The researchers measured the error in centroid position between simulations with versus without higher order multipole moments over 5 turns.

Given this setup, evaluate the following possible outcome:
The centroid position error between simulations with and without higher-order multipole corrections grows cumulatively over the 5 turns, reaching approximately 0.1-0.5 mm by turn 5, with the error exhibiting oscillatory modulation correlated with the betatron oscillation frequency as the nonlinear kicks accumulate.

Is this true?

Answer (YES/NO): NO